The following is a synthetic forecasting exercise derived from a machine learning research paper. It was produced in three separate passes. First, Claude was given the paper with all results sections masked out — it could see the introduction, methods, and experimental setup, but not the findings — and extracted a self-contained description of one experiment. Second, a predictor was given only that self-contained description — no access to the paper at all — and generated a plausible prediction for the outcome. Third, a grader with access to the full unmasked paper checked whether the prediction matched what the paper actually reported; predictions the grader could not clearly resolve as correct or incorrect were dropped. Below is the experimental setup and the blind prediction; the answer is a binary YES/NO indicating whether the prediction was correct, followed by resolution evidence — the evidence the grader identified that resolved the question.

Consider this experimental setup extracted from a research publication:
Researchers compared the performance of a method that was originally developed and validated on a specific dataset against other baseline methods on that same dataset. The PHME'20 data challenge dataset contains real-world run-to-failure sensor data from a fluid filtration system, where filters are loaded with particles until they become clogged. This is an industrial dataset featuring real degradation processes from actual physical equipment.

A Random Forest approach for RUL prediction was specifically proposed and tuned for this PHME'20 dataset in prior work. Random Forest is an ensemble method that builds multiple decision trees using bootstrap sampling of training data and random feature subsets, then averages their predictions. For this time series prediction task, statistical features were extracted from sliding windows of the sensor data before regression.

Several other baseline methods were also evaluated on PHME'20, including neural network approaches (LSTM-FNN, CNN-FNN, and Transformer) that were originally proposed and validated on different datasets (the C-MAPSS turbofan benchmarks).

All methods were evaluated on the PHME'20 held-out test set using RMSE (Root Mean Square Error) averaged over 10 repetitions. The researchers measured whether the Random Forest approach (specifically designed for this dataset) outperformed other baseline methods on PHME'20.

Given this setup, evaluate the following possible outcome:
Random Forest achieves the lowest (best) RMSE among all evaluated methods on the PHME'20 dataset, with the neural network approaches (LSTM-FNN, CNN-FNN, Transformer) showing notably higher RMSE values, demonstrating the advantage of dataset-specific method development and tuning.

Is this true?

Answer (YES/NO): NO